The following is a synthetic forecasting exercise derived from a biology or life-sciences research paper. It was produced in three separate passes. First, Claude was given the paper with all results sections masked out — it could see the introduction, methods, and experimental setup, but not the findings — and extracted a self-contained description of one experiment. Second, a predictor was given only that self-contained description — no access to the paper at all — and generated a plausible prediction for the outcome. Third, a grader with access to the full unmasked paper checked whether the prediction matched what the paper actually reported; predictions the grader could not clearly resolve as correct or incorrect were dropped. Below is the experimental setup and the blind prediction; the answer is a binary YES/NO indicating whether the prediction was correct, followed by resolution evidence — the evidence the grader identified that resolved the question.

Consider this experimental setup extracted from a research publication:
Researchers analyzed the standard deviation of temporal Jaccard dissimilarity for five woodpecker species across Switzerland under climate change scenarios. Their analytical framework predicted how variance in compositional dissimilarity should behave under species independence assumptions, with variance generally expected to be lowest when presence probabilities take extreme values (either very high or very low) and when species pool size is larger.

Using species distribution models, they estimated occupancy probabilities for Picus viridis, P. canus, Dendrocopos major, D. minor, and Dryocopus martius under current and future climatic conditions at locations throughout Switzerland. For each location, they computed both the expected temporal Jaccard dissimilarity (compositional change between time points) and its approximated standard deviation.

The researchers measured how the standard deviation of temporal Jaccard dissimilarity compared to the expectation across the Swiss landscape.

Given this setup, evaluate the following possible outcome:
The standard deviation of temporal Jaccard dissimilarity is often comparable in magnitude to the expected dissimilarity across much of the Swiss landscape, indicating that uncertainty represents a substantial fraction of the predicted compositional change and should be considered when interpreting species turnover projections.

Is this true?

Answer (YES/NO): NO